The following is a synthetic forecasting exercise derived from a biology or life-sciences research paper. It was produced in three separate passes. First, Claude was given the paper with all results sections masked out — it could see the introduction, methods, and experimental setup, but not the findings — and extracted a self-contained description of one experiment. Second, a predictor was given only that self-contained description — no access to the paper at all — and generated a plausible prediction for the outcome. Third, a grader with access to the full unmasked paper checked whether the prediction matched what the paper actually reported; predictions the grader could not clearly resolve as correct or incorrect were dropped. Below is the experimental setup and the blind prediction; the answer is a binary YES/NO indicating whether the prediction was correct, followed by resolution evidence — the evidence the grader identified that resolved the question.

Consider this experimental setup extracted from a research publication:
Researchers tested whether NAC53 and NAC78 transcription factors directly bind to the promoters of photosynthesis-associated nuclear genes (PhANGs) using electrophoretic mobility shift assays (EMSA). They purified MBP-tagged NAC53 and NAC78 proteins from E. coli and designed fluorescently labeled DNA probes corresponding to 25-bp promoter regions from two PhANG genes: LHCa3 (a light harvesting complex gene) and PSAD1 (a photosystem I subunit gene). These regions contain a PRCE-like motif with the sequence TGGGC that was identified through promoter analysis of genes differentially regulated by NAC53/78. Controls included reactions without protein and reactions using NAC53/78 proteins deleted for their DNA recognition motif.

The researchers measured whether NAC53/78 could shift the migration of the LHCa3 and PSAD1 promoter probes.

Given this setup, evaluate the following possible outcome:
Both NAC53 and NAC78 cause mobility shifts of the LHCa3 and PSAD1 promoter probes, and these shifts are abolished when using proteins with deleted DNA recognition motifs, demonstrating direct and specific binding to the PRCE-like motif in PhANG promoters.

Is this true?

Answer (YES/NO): YES